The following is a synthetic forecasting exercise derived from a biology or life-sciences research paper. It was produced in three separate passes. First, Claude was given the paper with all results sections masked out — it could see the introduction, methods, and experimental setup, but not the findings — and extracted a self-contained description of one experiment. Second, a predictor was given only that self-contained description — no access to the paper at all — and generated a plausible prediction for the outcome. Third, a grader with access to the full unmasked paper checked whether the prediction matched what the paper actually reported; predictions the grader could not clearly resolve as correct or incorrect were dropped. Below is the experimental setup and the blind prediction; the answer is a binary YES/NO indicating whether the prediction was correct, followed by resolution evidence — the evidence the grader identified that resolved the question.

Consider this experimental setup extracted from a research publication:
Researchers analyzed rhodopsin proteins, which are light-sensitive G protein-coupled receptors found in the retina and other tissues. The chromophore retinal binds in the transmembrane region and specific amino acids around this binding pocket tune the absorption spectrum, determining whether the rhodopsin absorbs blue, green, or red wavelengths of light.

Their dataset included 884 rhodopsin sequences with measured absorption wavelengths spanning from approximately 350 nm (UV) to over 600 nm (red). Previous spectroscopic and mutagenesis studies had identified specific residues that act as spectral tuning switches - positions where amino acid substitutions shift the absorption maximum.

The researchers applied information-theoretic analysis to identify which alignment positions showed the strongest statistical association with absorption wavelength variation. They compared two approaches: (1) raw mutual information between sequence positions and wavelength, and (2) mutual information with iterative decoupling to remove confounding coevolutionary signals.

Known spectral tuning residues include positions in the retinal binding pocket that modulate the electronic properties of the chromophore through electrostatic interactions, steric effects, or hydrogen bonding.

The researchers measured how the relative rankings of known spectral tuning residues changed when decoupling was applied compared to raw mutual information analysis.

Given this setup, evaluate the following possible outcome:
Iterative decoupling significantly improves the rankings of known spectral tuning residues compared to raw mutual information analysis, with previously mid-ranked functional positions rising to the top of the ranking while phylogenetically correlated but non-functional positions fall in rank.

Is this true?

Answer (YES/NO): YES